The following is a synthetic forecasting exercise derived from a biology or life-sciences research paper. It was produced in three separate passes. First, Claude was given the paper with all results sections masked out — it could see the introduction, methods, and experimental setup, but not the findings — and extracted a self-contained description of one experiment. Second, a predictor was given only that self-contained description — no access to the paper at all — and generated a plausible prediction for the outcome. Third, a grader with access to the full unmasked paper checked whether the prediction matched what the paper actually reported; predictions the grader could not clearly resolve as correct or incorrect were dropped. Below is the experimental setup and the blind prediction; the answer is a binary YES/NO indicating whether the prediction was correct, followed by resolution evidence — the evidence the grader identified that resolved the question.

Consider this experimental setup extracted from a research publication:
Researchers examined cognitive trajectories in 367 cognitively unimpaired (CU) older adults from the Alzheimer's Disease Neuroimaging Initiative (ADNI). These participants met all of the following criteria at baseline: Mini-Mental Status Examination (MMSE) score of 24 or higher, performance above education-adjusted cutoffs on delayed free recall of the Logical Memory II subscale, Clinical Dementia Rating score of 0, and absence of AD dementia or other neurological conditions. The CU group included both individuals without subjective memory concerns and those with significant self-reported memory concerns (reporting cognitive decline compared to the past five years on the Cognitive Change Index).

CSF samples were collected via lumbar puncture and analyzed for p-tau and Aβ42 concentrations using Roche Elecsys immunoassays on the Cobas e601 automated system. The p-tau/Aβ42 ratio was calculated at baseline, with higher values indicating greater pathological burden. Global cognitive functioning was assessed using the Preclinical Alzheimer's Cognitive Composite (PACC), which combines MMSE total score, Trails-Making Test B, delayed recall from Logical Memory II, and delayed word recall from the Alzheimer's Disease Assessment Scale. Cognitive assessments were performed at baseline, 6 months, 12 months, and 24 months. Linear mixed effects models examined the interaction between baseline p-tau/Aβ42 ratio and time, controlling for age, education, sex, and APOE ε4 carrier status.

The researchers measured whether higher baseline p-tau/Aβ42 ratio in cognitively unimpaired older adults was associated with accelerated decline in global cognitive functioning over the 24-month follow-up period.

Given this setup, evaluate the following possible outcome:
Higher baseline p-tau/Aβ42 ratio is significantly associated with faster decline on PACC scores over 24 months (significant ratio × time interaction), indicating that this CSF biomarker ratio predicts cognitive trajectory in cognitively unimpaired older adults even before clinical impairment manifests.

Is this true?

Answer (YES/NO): NO